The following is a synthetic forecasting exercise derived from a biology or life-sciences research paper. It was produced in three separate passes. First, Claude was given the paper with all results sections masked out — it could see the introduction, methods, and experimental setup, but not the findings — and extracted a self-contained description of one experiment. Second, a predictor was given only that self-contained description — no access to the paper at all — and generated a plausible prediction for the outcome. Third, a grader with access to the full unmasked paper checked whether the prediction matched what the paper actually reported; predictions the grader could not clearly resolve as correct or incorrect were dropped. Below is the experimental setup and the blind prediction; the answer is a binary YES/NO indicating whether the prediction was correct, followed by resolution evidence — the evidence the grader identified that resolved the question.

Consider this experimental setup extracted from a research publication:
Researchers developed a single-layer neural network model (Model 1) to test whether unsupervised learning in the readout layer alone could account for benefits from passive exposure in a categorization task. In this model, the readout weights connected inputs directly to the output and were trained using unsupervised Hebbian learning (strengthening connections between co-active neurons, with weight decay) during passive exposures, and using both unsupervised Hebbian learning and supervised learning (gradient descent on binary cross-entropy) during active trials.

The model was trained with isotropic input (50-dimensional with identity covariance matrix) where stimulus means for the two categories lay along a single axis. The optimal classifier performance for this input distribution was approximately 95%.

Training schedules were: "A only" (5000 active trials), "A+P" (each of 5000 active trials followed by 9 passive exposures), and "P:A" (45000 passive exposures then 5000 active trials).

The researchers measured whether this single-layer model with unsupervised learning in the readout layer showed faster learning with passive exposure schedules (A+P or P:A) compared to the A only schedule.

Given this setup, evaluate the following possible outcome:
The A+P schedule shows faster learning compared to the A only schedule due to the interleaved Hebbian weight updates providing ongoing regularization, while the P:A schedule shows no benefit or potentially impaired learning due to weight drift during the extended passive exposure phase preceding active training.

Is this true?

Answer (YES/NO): NO